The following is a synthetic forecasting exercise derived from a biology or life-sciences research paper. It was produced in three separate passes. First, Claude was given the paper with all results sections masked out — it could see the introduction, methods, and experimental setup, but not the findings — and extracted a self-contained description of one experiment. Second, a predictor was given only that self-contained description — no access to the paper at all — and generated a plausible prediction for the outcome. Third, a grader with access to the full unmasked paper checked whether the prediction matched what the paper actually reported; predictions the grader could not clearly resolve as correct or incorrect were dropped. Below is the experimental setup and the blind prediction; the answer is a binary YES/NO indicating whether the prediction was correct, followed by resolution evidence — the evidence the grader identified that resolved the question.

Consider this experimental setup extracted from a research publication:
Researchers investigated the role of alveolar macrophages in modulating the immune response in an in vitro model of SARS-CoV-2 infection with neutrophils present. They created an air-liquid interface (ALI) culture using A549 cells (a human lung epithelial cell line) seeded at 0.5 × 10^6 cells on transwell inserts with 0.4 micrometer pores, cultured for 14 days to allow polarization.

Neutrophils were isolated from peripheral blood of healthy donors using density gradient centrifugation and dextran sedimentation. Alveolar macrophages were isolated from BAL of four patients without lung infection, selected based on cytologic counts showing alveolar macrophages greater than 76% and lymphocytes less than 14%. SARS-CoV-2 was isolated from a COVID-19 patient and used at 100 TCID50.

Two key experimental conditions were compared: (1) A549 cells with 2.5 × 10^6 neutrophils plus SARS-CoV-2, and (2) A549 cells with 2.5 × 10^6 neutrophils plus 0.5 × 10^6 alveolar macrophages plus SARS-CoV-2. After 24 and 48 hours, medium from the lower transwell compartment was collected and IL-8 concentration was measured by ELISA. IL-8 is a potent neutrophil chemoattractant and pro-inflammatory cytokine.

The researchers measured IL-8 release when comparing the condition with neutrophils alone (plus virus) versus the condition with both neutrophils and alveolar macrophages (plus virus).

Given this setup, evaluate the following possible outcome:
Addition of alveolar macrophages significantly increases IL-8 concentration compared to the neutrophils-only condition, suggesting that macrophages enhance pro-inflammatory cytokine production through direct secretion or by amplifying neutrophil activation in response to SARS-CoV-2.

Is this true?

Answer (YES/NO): YES